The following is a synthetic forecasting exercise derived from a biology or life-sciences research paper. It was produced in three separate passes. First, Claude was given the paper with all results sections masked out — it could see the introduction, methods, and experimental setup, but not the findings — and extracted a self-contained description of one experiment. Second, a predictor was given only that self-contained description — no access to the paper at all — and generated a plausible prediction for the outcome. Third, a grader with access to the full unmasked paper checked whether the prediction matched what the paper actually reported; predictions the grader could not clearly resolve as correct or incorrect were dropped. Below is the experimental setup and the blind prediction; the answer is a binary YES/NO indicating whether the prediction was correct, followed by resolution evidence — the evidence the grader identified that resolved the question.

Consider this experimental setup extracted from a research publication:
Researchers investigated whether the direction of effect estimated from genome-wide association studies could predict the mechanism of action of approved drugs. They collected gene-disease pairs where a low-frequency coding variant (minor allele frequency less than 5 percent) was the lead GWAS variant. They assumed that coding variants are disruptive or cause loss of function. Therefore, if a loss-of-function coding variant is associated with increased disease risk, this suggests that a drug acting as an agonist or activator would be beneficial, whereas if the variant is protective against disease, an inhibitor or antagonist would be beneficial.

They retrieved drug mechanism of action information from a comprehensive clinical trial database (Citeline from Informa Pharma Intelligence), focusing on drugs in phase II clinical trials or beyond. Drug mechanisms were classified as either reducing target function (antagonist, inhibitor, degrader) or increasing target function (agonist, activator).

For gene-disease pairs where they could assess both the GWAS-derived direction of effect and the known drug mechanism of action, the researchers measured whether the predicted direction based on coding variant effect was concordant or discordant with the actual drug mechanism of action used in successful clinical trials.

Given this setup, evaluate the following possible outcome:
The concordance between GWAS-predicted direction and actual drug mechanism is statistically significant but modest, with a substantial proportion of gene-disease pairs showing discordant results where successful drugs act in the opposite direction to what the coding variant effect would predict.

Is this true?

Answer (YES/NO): NO